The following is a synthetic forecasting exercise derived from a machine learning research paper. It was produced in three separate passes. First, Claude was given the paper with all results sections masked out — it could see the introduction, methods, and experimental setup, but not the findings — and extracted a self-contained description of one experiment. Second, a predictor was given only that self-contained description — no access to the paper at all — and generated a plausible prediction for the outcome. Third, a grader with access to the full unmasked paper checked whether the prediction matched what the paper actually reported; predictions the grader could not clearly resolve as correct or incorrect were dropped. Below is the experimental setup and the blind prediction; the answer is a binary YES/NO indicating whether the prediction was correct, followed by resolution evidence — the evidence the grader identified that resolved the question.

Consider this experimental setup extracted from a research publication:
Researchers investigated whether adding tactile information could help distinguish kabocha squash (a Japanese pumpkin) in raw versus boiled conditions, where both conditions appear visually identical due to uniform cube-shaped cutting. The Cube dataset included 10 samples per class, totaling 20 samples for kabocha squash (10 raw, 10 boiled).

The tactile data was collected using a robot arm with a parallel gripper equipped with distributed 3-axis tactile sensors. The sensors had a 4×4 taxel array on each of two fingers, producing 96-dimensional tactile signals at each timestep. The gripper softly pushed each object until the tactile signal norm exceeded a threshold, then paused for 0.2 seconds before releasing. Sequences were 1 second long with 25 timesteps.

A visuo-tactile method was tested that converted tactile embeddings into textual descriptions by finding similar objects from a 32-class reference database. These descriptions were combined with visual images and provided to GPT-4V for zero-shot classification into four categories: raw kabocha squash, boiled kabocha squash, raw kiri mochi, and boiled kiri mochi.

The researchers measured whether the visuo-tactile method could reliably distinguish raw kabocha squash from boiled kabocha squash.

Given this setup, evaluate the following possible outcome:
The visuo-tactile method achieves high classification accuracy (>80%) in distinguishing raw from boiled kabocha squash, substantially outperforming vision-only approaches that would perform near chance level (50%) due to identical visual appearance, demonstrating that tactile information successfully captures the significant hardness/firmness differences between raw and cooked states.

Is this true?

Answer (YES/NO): NO